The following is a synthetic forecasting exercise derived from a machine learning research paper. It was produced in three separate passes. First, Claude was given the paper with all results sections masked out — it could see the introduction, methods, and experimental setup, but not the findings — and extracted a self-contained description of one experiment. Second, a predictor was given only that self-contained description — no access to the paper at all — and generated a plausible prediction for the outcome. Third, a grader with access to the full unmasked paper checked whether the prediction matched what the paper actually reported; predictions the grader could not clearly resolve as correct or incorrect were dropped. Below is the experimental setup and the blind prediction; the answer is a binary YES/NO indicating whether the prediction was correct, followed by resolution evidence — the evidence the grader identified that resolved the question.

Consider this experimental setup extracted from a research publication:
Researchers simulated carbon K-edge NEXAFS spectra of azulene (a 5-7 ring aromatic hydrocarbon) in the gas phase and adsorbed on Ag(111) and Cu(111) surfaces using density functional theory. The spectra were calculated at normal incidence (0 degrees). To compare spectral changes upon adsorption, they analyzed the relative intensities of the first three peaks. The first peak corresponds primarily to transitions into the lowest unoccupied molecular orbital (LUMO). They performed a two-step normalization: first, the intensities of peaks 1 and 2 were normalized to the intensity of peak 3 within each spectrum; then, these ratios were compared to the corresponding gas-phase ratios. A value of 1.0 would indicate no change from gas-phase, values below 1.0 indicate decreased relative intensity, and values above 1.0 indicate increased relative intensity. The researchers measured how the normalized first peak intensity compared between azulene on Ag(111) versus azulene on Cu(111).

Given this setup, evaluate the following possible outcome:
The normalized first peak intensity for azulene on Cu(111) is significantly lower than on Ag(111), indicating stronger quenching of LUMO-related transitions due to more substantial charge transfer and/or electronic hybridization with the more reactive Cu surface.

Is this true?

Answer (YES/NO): YES